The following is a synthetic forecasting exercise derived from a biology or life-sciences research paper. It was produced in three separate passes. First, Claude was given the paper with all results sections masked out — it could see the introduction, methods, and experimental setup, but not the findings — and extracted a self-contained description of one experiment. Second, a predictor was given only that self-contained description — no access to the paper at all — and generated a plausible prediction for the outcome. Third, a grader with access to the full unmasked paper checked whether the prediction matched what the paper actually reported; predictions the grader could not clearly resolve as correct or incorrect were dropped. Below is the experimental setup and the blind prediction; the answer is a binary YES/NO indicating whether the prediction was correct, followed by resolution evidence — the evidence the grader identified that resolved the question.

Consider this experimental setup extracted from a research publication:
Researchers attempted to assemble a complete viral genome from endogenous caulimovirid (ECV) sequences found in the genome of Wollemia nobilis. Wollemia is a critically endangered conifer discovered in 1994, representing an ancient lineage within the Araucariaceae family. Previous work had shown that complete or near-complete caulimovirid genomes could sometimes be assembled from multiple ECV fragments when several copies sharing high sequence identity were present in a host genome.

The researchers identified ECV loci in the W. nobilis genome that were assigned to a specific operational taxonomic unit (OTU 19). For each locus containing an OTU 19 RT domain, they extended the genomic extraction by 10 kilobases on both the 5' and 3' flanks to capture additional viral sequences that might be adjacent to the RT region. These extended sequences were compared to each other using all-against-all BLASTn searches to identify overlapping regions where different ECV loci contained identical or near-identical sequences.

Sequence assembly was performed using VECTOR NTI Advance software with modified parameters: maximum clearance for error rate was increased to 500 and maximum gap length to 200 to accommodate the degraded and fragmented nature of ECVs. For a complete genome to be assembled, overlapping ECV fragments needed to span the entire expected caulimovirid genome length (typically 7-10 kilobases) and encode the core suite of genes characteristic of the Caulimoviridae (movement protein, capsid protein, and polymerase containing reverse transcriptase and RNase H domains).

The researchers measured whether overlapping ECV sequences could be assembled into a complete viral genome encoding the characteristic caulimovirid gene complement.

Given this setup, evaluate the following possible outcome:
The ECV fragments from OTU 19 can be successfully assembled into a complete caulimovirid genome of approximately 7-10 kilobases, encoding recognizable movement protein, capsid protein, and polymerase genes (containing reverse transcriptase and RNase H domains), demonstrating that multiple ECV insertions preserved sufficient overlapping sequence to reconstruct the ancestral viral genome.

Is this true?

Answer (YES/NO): YES